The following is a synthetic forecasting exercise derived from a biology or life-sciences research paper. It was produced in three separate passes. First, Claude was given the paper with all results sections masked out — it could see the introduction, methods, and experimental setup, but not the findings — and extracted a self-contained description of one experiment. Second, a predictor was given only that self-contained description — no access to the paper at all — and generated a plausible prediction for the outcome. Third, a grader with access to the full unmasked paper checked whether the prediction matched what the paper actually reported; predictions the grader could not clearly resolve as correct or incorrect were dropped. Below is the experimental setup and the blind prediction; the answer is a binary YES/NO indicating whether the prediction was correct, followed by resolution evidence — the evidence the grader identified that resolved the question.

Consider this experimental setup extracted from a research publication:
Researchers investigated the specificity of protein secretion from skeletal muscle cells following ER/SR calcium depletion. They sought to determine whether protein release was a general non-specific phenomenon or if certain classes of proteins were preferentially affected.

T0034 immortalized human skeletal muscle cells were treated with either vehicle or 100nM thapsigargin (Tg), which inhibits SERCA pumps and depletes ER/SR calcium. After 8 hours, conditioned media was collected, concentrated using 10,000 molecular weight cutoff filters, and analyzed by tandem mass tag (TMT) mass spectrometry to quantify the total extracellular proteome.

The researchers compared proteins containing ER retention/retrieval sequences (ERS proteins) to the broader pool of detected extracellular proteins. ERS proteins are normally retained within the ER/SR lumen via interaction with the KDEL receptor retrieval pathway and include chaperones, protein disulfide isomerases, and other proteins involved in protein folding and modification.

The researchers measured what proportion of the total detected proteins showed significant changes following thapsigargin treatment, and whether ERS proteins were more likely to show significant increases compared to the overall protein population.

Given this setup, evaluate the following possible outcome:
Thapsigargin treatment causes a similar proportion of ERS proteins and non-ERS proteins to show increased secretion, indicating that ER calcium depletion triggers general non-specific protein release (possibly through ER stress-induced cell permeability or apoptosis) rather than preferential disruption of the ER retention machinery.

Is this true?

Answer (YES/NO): NO